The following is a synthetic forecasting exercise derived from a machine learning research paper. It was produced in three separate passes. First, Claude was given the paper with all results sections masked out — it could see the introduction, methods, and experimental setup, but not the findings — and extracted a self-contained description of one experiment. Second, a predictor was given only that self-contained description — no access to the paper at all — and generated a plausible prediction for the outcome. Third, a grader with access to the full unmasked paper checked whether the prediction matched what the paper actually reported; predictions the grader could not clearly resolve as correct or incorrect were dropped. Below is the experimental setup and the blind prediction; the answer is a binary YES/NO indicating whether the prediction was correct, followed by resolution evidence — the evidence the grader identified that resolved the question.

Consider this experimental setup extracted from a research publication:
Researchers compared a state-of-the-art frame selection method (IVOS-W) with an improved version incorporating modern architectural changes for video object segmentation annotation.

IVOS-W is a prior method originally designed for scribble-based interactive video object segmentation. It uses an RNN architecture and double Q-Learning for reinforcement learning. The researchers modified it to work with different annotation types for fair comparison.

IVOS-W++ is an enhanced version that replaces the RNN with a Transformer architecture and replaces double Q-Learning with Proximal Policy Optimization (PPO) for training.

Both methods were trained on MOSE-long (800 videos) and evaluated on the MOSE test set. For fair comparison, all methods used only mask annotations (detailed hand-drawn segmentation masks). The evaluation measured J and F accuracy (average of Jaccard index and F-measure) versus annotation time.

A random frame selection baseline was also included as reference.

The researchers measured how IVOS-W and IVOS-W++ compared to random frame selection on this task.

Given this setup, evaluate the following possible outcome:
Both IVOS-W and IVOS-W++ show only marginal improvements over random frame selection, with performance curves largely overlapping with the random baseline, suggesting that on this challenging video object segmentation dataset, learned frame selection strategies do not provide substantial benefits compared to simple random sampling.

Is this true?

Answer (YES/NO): NO